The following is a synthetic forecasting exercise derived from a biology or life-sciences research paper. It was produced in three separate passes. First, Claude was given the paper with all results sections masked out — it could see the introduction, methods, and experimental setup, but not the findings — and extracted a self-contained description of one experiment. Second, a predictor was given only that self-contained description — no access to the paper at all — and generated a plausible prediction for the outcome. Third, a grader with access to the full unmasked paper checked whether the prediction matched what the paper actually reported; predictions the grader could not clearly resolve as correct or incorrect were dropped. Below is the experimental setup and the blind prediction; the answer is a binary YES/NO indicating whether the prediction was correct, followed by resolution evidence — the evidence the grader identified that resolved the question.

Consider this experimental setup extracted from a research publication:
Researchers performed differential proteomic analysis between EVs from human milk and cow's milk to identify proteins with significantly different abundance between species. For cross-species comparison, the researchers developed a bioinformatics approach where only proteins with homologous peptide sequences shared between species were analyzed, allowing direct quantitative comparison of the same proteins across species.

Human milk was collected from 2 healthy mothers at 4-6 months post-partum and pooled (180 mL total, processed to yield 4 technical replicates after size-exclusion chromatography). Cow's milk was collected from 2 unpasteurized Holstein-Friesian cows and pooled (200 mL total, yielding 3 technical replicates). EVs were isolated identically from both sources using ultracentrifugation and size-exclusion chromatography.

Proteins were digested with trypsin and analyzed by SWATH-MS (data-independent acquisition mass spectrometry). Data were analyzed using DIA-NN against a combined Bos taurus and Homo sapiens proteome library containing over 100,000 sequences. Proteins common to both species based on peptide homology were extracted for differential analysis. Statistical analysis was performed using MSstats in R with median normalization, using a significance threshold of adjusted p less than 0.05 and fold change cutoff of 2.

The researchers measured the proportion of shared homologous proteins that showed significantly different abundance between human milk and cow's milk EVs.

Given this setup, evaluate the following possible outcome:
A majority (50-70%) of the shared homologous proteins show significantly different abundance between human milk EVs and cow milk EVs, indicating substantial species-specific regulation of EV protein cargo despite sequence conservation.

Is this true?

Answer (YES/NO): YES